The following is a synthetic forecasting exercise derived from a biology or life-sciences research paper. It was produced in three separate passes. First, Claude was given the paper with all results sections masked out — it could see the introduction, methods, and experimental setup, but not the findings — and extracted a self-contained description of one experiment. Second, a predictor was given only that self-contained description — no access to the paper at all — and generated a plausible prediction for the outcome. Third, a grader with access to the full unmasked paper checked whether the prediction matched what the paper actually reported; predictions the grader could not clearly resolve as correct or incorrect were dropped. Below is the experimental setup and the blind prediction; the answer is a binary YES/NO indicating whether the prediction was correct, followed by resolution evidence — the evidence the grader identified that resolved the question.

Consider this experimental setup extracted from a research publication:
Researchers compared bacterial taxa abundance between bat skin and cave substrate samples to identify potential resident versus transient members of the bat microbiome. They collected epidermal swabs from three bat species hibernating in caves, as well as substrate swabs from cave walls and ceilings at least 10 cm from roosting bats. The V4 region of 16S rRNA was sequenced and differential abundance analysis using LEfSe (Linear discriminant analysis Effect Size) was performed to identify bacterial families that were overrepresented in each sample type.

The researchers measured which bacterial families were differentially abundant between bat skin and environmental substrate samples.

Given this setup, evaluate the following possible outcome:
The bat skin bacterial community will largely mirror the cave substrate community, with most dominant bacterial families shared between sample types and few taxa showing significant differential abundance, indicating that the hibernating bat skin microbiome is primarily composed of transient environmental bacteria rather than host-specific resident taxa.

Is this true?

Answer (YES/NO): NO